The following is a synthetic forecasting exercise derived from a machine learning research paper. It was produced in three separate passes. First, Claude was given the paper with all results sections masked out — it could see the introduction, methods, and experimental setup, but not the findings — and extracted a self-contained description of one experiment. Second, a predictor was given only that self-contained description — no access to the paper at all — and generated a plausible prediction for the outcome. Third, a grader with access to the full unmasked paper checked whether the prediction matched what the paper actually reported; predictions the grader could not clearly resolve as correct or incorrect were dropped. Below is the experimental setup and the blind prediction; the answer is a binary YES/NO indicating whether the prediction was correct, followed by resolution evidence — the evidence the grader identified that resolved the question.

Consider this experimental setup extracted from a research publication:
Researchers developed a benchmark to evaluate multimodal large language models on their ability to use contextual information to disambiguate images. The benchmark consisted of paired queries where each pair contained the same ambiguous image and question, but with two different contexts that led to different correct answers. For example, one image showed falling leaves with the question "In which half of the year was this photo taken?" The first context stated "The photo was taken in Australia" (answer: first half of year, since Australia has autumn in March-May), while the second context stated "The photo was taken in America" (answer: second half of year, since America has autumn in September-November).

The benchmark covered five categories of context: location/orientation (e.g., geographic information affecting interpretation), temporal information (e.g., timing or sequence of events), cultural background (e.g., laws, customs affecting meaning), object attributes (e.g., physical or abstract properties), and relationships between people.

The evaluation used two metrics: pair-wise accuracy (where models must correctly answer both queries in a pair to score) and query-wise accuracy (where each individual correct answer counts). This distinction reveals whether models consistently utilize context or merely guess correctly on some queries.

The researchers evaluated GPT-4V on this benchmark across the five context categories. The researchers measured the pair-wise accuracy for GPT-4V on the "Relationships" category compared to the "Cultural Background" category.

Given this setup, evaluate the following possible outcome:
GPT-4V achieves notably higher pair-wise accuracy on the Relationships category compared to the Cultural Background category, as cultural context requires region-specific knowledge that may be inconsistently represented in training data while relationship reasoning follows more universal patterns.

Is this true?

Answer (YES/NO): YES